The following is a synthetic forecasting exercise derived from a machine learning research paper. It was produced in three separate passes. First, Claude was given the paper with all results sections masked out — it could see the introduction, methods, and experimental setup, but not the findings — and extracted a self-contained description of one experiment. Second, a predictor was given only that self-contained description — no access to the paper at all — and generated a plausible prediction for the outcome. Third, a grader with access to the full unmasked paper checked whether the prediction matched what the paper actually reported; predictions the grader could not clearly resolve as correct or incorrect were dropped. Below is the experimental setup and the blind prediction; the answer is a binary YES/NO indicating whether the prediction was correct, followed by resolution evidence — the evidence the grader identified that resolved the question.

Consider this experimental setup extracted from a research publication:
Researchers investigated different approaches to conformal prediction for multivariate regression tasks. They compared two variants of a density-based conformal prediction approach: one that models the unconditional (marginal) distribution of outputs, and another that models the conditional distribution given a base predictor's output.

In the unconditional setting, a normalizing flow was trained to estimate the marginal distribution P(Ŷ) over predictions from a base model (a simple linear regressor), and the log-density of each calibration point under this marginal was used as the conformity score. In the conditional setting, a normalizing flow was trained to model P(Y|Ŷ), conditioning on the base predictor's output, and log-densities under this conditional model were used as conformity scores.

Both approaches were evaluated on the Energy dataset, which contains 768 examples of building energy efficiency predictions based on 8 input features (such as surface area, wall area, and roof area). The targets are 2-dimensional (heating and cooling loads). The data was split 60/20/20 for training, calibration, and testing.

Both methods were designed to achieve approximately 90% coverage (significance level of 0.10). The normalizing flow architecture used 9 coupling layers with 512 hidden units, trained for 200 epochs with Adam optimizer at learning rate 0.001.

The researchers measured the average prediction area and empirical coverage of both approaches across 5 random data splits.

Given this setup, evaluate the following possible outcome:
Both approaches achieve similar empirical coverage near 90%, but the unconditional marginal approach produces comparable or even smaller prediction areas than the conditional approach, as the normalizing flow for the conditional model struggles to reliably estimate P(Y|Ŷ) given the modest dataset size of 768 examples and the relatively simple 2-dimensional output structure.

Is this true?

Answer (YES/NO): NO